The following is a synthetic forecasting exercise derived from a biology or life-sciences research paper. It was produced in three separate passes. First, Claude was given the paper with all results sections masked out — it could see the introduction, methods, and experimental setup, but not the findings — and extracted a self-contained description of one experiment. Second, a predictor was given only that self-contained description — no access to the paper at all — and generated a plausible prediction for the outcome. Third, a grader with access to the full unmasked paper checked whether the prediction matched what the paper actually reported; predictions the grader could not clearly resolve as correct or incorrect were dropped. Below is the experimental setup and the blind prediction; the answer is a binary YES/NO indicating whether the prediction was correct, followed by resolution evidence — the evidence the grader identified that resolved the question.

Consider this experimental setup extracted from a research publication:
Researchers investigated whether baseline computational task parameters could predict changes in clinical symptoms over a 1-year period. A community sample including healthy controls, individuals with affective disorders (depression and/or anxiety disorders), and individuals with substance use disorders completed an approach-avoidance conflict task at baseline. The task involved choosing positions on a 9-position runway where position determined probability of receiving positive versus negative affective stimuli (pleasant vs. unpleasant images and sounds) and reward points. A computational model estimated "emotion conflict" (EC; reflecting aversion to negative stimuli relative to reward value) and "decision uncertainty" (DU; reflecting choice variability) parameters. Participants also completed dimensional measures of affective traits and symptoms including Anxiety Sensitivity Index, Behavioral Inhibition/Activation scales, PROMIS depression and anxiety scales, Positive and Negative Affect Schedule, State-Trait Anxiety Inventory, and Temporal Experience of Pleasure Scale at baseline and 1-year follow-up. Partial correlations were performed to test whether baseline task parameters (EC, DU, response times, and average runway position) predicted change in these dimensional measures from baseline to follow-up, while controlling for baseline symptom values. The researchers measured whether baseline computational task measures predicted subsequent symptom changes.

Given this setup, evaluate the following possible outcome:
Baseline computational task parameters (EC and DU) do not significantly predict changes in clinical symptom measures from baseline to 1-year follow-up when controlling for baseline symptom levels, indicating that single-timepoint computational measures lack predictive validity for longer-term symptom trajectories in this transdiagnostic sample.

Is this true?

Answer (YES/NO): YES